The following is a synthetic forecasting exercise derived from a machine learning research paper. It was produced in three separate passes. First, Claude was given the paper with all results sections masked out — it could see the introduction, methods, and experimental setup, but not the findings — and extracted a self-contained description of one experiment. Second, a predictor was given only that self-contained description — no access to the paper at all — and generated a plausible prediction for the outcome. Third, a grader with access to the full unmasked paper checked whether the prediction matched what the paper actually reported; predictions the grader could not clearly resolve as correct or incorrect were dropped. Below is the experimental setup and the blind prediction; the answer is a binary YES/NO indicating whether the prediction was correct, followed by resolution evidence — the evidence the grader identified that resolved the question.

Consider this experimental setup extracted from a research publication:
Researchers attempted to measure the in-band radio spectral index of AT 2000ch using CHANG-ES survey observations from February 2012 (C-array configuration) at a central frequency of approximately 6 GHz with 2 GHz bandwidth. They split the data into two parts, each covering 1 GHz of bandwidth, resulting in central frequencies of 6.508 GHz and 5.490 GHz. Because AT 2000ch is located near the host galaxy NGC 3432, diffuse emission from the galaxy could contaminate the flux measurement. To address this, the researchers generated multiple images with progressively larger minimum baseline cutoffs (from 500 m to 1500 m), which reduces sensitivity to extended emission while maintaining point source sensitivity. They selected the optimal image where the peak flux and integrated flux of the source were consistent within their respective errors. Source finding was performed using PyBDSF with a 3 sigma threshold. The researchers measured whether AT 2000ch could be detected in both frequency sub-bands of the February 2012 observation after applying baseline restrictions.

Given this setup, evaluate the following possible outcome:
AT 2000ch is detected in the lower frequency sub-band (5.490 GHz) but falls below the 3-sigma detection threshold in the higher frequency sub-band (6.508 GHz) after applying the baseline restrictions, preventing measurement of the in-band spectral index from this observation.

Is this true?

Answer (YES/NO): NO